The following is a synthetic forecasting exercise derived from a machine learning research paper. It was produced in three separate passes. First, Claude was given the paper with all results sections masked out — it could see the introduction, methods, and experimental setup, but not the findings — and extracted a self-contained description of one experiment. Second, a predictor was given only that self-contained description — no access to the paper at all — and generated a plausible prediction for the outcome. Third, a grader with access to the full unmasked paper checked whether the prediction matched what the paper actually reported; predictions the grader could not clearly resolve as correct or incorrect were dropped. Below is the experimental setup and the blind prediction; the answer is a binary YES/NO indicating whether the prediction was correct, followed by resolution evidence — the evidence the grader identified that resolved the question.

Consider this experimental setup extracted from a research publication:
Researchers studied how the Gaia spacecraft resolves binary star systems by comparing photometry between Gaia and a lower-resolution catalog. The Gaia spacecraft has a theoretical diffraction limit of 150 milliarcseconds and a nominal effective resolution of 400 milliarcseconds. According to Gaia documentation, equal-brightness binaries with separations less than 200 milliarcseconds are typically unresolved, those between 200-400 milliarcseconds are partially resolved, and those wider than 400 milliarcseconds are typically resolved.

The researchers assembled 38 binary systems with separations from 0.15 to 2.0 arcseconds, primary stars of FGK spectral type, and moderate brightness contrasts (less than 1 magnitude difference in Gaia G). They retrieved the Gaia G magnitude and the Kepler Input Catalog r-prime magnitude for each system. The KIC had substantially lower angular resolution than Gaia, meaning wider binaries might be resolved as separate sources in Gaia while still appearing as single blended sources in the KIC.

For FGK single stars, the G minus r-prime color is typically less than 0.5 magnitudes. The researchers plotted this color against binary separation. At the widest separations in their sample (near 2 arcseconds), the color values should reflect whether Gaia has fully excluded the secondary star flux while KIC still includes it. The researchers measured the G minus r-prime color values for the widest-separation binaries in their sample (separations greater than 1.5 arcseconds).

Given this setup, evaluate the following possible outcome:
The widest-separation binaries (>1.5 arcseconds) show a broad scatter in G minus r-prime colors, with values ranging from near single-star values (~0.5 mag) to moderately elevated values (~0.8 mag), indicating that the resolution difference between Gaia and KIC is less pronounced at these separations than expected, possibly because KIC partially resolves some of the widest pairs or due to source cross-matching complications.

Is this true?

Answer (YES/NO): NO